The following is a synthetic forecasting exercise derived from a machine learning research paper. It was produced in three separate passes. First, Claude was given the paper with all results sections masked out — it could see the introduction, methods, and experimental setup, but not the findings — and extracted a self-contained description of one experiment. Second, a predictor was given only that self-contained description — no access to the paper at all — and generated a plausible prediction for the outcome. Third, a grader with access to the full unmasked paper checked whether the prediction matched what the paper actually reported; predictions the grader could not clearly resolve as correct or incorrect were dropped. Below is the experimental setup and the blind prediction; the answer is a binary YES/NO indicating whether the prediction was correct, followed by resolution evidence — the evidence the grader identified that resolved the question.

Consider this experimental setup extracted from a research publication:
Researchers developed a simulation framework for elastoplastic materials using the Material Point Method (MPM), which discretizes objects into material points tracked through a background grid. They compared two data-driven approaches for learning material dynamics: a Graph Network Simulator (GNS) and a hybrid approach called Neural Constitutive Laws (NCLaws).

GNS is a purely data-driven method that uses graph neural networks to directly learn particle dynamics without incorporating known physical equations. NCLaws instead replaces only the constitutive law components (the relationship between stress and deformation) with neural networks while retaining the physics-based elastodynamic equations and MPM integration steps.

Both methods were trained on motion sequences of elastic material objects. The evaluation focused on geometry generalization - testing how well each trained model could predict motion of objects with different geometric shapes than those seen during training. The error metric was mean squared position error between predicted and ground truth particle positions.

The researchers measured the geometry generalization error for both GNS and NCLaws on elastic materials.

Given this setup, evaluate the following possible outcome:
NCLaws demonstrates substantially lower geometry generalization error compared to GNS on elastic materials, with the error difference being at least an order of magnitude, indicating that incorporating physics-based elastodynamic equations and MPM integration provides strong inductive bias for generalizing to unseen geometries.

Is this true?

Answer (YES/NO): YES